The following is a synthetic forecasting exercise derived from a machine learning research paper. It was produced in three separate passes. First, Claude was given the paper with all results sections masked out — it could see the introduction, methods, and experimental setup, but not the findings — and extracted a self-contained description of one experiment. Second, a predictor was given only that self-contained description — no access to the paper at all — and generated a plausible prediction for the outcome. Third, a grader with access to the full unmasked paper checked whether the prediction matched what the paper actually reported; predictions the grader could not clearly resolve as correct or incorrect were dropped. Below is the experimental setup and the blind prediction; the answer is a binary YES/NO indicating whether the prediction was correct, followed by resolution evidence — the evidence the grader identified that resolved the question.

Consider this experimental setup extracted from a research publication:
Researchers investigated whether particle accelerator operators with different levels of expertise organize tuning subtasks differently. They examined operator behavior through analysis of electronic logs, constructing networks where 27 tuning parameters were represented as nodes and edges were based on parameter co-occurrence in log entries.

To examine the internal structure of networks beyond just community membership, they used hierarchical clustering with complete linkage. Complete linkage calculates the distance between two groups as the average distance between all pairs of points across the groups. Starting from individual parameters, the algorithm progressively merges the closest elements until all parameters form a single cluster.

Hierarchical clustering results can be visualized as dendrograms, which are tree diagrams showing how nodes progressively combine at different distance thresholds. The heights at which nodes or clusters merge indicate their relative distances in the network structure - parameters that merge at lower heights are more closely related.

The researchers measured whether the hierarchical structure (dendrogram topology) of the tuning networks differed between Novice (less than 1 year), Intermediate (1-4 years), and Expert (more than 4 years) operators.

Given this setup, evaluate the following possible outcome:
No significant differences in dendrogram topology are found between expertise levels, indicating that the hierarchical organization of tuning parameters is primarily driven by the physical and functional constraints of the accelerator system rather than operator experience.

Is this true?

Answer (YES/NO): NO